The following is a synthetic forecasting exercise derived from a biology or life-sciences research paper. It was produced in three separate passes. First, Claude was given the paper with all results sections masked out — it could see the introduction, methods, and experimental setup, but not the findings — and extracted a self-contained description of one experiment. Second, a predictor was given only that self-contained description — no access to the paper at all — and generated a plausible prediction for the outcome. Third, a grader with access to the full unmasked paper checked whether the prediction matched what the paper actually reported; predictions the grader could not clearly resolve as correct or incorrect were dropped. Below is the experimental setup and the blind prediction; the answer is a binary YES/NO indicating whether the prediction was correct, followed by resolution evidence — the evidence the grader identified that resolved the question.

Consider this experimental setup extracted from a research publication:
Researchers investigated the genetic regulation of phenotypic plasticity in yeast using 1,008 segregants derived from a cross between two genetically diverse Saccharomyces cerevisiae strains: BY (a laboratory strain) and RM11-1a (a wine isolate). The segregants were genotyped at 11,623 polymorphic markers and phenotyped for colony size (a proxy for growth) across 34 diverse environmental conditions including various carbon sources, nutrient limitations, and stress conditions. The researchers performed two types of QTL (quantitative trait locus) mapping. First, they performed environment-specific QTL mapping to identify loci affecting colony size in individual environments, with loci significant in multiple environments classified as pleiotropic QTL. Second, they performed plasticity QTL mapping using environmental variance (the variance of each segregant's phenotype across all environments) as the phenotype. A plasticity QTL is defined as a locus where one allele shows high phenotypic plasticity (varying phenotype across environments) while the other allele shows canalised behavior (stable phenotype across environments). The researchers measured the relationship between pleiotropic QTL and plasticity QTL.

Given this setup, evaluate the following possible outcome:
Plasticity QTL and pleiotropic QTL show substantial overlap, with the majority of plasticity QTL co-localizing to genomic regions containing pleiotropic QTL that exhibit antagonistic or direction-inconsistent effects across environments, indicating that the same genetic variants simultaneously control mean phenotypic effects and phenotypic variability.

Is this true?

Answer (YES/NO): NO